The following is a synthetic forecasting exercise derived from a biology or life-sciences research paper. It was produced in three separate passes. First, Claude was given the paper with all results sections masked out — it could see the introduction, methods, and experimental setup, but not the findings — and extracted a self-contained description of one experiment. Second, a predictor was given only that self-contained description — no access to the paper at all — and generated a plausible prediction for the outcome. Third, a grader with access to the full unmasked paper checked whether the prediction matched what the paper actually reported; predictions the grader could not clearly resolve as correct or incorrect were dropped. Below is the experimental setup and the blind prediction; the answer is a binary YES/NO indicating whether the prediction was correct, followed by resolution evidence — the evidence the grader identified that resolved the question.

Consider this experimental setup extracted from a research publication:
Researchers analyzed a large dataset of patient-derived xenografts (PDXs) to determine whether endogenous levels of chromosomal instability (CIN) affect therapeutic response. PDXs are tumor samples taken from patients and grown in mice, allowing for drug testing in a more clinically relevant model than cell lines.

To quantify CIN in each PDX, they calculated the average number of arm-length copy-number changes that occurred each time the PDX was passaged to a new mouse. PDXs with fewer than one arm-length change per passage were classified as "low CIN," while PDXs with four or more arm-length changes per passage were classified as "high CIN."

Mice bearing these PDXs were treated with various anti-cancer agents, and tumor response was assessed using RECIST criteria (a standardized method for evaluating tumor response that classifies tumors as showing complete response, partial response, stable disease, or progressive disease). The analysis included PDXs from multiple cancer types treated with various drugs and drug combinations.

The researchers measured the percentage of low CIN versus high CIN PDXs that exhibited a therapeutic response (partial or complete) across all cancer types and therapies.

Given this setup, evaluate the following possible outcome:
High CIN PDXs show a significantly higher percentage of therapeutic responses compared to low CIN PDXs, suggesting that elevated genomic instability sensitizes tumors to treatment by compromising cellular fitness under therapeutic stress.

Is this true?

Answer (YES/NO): NO